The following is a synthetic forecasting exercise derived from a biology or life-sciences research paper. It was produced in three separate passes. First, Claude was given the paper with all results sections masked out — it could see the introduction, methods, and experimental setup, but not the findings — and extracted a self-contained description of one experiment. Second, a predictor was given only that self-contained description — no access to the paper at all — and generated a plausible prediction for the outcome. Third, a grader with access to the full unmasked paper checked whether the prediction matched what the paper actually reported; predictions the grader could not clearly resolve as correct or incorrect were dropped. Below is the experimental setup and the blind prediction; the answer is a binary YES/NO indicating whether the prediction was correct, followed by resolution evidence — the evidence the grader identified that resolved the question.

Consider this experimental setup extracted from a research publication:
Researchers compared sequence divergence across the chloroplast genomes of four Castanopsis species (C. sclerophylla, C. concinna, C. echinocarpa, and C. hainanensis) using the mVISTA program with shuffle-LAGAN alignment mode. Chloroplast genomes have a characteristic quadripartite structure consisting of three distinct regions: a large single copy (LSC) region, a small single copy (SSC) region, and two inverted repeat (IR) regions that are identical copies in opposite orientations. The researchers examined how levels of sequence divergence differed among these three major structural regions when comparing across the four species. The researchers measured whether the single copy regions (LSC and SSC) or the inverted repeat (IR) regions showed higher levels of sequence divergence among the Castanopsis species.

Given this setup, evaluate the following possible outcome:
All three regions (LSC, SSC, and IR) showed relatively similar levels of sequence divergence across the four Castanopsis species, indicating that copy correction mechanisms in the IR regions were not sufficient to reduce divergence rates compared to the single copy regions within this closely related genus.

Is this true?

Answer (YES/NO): NO